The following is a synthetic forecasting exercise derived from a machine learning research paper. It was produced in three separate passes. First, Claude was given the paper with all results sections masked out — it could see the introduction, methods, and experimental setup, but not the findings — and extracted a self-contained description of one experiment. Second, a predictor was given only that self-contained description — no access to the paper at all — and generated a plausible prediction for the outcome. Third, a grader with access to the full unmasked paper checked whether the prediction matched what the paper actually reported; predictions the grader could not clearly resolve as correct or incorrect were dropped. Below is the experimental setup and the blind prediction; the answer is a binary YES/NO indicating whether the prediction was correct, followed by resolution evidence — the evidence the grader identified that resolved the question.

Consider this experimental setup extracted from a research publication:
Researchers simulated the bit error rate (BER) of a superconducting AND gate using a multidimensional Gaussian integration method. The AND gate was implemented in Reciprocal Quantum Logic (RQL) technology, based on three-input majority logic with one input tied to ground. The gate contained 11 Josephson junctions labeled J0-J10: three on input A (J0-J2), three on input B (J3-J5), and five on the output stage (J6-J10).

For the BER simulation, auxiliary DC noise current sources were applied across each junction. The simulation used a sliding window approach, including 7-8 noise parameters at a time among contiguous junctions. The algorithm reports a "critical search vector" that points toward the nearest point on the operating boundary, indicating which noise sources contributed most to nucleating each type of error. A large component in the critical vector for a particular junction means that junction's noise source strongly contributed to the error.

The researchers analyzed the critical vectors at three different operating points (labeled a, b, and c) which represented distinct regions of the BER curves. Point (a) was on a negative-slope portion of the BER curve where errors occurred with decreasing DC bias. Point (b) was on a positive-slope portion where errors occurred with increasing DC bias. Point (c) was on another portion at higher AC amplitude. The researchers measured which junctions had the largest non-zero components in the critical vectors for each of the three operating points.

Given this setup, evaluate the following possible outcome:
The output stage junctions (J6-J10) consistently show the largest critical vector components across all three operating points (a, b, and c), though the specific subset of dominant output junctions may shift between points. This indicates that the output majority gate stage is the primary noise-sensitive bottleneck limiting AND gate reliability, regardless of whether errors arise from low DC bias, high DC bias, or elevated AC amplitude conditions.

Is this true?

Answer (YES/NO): NO